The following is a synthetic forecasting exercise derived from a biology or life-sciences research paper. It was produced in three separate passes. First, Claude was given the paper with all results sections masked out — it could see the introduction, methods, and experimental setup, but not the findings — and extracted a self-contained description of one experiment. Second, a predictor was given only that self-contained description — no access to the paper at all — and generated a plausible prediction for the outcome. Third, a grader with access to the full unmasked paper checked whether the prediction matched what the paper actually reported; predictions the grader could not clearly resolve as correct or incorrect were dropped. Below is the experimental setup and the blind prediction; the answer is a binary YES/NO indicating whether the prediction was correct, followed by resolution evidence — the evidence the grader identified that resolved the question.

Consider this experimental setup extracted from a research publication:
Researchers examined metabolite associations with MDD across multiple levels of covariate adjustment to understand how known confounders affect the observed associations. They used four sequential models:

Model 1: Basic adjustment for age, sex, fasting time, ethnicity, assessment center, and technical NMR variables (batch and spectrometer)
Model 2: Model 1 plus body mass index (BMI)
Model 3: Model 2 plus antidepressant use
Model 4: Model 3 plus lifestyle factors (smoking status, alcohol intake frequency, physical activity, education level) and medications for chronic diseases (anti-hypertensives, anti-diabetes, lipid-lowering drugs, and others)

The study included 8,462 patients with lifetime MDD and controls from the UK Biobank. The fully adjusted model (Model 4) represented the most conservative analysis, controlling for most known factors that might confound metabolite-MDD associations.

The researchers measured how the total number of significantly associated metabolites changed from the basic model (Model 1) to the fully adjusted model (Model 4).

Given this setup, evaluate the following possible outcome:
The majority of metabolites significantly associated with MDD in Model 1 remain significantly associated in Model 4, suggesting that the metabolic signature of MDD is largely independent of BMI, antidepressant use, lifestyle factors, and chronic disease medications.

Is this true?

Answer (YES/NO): YES